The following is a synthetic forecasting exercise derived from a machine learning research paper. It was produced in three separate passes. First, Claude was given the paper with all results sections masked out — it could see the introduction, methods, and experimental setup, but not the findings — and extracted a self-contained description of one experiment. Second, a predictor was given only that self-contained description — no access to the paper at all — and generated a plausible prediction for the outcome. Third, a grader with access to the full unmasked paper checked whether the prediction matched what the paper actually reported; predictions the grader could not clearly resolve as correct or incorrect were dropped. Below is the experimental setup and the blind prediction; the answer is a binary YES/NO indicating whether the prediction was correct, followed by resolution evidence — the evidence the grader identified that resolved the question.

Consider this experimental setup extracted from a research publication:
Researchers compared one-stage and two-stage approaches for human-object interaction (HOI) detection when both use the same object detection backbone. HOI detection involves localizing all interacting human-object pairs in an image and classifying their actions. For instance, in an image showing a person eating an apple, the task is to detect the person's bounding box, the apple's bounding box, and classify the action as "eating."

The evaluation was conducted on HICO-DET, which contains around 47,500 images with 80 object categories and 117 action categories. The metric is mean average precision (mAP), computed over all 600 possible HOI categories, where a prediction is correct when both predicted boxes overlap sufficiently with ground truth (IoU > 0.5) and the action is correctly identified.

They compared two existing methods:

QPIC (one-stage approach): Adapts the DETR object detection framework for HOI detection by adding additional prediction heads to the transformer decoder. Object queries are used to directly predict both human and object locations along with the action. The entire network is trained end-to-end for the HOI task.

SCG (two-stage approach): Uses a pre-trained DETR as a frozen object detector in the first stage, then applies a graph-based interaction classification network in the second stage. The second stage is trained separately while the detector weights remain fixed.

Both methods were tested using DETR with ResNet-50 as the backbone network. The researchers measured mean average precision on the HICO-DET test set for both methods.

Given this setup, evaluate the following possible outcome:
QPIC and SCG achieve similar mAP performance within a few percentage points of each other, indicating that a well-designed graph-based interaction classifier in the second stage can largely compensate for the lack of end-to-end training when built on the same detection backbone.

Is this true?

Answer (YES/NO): YES